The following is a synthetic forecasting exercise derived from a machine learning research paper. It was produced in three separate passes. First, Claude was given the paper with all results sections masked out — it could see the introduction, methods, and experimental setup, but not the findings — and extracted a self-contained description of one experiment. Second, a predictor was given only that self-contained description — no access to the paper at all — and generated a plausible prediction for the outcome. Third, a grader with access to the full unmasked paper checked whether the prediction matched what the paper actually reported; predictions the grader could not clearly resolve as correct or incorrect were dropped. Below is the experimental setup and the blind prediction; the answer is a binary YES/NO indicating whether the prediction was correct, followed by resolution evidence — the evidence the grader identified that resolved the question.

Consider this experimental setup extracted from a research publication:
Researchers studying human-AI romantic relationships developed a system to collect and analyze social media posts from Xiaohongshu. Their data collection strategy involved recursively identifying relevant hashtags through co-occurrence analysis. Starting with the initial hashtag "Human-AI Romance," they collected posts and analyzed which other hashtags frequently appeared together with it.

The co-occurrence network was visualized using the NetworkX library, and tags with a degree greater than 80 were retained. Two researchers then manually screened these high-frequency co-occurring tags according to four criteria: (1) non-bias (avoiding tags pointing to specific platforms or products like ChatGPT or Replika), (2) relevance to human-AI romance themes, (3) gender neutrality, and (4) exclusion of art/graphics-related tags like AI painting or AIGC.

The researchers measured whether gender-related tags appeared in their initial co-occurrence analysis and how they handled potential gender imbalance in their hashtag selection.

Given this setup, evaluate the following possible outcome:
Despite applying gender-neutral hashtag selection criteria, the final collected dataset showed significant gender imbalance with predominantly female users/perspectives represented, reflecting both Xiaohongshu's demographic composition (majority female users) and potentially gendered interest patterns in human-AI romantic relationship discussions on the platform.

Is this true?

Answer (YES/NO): YES